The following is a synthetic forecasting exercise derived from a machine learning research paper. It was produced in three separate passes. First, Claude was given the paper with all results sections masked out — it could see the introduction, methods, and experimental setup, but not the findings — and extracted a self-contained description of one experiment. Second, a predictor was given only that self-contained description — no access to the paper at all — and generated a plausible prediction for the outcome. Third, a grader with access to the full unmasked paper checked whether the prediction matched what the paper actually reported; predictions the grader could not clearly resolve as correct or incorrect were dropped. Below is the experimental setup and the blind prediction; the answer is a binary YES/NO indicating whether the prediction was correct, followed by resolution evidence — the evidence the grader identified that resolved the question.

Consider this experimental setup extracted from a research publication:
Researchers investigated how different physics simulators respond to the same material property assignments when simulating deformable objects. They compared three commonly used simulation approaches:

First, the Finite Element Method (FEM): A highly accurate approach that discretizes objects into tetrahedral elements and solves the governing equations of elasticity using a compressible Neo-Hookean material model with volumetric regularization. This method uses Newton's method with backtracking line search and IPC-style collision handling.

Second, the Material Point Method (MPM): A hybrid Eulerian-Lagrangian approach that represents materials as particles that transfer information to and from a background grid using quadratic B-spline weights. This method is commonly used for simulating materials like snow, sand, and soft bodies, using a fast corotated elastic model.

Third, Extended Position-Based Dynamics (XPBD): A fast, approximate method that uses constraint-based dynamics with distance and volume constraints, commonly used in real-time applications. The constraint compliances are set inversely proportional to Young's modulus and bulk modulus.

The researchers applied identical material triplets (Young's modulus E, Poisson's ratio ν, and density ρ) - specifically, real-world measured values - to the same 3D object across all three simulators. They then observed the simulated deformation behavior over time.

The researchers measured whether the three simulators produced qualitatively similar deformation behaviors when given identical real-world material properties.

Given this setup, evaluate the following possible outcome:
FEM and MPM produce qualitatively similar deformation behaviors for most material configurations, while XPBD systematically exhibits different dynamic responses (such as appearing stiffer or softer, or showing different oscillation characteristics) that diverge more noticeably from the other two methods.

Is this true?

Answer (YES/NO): NO